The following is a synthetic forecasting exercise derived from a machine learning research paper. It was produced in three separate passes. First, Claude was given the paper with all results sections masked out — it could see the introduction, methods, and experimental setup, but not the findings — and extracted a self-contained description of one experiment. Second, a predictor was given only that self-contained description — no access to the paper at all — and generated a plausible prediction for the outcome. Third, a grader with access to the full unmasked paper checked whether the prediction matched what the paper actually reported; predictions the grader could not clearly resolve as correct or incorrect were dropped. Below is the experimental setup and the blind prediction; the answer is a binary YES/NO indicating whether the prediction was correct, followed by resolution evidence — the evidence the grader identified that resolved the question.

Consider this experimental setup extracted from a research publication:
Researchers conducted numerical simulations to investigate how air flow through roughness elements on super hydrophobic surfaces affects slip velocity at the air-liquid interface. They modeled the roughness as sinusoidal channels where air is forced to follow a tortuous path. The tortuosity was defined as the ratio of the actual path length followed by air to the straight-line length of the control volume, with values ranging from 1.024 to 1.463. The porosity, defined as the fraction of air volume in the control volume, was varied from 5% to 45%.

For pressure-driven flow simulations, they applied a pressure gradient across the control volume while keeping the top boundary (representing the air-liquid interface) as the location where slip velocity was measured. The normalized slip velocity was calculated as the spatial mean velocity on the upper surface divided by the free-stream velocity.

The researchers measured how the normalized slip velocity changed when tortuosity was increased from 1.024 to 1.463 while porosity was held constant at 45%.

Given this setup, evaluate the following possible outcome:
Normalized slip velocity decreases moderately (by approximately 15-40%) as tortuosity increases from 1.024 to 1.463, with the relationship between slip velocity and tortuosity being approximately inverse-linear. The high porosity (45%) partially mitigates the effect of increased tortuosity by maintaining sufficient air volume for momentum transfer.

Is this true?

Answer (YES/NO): NO